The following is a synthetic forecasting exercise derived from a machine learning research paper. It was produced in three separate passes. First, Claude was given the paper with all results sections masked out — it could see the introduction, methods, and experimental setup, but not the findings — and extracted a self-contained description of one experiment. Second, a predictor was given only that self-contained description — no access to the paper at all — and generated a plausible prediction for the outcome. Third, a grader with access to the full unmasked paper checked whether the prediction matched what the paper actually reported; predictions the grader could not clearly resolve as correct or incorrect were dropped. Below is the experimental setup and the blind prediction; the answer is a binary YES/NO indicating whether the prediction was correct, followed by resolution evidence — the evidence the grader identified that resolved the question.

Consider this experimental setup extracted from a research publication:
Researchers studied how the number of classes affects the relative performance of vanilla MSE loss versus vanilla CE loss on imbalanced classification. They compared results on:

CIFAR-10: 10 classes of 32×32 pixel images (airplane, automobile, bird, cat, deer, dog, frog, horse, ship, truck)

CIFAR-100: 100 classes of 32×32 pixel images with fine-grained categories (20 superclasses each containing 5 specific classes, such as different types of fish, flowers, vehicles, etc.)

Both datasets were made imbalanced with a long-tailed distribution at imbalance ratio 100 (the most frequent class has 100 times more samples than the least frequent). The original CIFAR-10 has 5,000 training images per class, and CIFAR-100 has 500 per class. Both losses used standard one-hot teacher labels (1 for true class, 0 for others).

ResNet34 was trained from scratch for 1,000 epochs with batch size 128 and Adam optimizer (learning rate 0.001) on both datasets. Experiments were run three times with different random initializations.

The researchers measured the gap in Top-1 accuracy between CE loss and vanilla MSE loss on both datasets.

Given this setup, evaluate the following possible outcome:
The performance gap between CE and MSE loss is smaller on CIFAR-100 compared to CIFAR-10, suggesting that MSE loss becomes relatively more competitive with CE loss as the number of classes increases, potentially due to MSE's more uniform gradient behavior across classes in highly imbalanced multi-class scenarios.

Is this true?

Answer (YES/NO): NO